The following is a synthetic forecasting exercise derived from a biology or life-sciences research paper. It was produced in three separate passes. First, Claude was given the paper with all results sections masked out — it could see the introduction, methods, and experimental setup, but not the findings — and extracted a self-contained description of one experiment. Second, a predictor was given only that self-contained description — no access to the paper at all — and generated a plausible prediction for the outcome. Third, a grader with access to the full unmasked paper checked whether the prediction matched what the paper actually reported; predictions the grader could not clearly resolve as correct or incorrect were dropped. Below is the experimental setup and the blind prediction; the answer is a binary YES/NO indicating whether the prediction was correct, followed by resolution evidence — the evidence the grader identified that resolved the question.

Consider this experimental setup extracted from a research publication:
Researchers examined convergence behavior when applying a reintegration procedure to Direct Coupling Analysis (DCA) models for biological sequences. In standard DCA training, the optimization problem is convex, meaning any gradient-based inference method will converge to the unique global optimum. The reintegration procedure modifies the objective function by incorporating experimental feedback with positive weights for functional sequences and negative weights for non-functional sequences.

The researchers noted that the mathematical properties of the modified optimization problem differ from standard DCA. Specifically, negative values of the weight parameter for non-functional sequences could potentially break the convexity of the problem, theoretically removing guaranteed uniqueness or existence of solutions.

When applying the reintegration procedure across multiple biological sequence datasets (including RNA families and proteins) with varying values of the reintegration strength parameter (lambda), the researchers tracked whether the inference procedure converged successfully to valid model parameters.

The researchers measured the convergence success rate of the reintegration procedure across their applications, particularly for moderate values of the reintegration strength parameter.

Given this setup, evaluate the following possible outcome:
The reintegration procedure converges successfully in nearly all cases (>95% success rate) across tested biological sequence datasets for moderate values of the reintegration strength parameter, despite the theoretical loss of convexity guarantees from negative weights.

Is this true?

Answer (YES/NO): YES